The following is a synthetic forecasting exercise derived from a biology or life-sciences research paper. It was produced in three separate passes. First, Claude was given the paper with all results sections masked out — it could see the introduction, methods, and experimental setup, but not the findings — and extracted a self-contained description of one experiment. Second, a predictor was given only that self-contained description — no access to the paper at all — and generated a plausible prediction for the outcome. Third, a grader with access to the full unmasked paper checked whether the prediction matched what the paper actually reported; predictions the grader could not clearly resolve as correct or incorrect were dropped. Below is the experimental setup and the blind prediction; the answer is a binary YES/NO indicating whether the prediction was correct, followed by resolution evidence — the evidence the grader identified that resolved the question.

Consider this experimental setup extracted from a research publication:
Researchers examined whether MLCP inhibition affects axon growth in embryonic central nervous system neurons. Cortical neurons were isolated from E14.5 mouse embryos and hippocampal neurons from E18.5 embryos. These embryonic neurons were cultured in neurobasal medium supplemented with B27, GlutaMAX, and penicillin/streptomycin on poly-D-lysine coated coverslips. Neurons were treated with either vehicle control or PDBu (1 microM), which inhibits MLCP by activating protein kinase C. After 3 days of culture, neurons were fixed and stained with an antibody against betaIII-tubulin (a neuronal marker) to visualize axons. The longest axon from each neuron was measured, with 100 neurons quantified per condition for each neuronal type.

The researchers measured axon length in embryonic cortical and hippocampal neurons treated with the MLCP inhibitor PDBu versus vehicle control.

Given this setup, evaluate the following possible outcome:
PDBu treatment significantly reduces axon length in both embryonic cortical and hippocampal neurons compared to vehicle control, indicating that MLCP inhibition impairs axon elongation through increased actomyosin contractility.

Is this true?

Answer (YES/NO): NO